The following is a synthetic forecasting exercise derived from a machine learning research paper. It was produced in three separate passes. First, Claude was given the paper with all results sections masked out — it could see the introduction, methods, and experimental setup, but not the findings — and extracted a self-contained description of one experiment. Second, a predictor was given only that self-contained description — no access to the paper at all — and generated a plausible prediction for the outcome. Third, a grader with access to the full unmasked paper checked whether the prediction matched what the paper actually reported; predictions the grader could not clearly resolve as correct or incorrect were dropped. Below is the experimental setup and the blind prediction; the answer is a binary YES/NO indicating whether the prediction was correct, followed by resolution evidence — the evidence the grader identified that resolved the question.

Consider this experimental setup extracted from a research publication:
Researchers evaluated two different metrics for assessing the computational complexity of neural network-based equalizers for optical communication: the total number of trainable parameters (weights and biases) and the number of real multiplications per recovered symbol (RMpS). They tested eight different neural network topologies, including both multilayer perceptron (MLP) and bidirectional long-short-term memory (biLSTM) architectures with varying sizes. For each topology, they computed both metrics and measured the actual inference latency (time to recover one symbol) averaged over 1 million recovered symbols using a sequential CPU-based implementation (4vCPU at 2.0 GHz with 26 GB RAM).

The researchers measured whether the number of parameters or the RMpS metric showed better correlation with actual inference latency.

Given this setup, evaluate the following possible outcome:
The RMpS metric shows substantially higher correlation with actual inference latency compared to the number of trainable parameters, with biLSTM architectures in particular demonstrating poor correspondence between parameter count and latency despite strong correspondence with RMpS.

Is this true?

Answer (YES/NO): YES